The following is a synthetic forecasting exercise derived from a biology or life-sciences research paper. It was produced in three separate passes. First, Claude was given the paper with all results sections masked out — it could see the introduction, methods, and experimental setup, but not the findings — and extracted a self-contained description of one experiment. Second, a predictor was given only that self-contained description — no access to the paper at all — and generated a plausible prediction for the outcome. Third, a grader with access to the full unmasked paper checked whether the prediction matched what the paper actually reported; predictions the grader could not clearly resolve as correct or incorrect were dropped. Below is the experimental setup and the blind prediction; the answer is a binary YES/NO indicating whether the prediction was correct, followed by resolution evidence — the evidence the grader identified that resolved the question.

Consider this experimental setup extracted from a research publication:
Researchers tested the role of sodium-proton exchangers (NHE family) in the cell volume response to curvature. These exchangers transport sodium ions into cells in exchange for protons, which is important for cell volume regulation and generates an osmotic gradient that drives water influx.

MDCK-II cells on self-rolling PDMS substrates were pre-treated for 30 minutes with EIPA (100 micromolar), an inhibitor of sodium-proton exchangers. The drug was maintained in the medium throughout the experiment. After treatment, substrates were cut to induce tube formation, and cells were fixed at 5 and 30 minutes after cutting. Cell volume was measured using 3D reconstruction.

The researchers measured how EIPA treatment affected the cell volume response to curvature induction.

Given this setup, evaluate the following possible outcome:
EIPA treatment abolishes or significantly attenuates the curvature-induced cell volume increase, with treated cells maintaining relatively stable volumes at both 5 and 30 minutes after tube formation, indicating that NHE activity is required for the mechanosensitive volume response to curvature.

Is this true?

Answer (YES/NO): NO